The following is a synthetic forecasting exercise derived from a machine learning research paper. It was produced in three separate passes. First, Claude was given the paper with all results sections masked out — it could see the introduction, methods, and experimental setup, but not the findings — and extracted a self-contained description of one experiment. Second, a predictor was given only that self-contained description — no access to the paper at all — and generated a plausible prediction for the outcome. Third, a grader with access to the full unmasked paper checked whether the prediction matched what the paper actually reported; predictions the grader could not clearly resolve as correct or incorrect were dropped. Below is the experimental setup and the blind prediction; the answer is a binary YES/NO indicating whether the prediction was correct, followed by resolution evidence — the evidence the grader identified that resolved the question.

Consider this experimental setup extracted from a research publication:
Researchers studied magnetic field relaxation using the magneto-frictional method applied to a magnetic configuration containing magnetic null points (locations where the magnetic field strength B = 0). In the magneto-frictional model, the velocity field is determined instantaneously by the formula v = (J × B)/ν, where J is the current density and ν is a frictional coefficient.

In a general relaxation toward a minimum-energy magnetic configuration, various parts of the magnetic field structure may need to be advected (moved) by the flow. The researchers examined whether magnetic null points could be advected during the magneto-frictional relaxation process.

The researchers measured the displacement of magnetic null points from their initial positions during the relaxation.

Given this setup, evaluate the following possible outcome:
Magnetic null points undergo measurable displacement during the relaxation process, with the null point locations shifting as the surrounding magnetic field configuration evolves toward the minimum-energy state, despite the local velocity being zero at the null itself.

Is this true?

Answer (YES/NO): NO